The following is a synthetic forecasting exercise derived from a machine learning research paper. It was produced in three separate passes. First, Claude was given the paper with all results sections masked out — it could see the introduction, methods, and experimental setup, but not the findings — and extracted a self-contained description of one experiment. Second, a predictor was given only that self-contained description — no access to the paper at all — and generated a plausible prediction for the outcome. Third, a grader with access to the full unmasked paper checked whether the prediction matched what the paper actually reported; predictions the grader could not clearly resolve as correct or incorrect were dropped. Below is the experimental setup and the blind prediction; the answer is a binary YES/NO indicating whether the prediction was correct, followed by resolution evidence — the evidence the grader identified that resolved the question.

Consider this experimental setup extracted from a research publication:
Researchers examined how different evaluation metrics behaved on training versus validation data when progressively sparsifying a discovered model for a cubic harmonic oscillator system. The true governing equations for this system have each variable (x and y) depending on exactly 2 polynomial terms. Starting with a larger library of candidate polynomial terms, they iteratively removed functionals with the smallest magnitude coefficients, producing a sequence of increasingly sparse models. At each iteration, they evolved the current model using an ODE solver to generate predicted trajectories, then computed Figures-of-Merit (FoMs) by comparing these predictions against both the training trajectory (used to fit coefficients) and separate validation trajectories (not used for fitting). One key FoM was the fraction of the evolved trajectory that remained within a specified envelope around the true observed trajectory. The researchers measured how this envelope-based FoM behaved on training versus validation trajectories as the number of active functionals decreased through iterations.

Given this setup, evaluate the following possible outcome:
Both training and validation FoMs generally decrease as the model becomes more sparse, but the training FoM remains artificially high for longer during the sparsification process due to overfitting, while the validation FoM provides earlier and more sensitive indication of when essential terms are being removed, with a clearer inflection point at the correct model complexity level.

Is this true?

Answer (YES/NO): NO